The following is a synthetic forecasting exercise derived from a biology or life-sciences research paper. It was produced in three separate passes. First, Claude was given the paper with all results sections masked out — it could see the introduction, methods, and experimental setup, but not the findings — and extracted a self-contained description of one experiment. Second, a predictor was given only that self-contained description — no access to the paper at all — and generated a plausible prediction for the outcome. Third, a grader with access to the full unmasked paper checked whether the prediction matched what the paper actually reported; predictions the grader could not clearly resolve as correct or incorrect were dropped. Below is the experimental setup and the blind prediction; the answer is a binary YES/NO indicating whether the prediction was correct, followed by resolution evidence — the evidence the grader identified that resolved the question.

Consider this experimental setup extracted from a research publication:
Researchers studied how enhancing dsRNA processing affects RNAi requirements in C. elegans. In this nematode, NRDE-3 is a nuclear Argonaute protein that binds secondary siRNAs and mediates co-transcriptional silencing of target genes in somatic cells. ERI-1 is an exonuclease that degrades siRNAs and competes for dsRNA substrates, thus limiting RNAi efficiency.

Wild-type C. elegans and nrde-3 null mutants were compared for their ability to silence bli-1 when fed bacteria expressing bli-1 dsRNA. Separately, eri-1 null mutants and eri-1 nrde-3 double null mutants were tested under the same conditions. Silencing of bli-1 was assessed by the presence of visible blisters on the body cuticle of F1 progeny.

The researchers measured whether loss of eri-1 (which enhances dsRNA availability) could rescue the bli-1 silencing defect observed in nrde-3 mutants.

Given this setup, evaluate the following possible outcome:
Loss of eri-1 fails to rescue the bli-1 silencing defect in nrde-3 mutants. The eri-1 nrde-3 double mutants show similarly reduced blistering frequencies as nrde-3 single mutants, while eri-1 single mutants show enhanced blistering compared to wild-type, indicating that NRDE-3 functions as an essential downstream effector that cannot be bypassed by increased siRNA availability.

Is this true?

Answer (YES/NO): NO